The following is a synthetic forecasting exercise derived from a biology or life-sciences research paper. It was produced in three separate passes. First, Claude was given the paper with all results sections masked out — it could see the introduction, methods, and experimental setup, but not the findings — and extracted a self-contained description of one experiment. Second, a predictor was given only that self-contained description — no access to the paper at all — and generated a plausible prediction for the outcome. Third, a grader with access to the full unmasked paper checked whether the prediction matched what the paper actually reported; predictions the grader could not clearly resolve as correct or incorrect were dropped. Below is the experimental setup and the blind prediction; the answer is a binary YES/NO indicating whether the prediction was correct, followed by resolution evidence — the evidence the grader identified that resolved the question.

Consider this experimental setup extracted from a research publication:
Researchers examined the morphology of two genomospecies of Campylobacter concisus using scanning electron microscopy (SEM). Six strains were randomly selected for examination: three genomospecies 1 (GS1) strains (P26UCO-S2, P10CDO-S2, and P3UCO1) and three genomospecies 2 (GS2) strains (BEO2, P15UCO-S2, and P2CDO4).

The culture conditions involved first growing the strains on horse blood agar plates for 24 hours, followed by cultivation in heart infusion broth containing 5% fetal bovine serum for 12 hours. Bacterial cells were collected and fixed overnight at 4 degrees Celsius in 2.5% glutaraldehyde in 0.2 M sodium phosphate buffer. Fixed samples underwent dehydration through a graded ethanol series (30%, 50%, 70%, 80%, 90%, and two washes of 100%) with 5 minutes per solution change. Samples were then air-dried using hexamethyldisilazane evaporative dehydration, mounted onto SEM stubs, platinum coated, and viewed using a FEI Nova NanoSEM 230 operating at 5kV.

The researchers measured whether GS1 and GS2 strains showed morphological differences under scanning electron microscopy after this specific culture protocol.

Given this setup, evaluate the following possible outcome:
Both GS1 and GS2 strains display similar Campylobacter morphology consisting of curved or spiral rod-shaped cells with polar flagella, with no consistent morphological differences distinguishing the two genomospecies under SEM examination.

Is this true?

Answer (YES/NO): NO